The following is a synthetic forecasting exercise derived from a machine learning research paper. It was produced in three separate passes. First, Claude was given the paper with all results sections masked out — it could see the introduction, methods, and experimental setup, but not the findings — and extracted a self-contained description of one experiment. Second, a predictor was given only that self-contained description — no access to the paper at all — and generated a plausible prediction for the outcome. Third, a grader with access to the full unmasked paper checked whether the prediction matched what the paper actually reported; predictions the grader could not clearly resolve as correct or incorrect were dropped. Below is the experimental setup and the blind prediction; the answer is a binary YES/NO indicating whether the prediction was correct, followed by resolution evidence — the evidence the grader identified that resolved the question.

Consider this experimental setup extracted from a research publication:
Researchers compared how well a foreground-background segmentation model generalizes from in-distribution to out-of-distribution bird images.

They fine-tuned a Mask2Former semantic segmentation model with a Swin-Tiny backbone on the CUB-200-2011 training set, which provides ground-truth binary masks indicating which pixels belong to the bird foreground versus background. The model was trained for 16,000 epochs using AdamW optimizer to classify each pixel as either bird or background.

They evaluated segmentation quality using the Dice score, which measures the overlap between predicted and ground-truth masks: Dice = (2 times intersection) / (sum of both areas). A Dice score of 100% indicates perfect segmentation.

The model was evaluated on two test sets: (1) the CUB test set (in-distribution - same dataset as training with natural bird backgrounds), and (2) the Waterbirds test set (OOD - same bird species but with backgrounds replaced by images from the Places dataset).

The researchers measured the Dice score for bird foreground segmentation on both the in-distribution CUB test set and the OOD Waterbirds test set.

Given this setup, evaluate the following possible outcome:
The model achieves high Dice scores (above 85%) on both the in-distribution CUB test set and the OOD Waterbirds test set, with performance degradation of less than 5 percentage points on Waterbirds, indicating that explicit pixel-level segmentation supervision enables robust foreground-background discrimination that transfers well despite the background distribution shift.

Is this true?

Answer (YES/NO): YES